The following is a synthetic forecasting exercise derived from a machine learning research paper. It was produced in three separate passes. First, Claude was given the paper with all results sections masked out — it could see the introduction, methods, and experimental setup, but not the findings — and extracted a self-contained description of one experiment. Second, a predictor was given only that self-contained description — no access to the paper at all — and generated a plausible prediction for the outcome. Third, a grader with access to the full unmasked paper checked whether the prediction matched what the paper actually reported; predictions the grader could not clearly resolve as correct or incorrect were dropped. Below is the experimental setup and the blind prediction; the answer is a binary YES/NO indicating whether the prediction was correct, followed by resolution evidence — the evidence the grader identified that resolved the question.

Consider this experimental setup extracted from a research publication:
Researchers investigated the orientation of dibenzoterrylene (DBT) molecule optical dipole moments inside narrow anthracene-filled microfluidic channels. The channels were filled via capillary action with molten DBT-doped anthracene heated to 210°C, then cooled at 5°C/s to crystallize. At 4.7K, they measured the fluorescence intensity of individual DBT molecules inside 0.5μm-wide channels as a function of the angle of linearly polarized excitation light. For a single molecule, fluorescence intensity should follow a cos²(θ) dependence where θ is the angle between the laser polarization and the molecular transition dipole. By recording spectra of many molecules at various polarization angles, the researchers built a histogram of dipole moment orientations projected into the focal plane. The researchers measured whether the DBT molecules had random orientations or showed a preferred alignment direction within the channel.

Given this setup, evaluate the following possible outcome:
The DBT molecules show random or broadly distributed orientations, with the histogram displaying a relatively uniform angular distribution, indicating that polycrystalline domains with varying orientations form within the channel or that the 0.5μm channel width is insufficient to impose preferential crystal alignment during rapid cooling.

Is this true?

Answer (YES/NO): NO